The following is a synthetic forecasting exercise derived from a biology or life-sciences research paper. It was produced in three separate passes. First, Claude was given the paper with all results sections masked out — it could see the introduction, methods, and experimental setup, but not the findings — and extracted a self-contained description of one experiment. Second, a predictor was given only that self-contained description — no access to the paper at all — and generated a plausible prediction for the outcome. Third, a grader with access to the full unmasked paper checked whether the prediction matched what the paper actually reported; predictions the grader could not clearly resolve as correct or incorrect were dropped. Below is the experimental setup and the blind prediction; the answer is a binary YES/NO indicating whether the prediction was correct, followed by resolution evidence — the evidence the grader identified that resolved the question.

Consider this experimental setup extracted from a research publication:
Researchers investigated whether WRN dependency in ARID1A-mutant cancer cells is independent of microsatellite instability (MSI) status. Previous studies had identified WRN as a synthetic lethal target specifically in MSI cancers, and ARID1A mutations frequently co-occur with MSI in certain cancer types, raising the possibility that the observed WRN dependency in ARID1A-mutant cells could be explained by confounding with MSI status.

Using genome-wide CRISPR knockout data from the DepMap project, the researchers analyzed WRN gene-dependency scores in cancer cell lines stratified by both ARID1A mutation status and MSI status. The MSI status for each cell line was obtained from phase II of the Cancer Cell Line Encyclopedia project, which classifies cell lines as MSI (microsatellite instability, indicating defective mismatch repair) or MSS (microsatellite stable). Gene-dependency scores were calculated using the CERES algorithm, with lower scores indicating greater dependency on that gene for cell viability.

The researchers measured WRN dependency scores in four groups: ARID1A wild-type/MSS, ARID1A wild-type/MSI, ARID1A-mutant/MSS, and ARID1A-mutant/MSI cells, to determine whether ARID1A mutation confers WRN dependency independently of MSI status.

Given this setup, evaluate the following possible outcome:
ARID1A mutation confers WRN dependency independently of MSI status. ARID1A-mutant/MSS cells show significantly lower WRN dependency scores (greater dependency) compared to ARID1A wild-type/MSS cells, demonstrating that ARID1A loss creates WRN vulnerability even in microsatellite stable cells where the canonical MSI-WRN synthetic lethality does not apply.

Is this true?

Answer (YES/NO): NO